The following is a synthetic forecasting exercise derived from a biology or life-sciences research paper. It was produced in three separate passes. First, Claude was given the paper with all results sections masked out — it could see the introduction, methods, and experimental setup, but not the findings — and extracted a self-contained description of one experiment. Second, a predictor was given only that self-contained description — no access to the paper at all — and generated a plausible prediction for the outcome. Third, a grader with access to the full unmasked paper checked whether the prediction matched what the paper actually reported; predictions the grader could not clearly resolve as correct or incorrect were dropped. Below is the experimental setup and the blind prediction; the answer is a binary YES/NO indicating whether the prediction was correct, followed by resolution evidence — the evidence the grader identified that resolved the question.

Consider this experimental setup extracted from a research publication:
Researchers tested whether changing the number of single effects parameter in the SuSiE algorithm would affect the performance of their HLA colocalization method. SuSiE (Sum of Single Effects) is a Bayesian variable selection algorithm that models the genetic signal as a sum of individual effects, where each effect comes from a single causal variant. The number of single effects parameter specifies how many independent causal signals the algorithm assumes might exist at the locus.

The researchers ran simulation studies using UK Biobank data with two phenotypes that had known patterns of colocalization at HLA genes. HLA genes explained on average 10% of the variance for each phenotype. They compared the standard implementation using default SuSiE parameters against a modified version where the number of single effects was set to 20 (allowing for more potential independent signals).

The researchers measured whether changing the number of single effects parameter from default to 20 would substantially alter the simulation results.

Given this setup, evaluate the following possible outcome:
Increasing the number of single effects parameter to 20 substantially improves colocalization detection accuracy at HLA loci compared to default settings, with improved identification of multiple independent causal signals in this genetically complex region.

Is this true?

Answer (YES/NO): NO